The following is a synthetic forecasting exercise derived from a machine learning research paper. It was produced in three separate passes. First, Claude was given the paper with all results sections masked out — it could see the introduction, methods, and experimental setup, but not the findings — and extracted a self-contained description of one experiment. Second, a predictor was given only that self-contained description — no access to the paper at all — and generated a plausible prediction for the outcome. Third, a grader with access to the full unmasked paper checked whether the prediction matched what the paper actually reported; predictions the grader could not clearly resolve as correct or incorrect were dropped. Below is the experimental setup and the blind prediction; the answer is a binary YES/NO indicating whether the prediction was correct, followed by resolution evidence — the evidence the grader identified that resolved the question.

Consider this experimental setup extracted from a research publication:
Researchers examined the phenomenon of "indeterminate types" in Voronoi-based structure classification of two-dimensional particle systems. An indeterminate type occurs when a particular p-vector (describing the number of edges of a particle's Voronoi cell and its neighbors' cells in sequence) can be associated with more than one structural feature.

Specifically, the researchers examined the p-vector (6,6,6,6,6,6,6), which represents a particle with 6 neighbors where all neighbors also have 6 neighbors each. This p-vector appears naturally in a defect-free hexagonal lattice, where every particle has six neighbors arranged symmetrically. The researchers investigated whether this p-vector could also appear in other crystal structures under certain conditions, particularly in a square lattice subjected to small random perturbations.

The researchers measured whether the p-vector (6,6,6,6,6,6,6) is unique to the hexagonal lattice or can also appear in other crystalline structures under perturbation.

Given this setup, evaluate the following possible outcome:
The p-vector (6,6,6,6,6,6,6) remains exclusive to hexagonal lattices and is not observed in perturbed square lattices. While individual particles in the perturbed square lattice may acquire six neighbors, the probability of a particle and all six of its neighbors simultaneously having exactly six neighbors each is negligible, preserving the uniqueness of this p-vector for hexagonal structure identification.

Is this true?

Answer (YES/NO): NO